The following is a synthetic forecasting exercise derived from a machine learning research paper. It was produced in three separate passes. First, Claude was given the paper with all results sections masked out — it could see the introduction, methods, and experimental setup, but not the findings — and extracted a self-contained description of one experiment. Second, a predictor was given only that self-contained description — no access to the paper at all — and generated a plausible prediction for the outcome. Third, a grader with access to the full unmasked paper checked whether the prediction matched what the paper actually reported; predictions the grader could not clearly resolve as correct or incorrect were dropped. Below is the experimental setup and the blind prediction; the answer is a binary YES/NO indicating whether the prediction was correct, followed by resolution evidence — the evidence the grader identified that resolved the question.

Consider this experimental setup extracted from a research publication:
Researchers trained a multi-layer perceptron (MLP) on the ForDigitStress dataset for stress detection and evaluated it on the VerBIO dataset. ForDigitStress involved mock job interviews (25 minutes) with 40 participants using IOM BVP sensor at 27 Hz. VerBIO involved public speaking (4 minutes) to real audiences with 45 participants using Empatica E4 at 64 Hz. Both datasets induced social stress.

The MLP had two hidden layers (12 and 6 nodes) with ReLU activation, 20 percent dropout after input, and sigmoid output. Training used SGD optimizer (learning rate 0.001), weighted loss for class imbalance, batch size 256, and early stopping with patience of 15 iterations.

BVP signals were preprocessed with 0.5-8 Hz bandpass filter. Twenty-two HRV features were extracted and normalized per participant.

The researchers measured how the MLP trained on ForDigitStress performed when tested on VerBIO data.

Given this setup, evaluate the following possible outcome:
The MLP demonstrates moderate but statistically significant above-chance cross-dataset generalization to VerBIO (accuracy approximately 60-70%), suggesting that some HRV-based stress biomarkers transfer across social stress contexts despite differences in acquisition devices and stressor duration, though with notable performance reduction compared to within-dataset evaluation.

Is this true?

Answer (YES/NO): NO